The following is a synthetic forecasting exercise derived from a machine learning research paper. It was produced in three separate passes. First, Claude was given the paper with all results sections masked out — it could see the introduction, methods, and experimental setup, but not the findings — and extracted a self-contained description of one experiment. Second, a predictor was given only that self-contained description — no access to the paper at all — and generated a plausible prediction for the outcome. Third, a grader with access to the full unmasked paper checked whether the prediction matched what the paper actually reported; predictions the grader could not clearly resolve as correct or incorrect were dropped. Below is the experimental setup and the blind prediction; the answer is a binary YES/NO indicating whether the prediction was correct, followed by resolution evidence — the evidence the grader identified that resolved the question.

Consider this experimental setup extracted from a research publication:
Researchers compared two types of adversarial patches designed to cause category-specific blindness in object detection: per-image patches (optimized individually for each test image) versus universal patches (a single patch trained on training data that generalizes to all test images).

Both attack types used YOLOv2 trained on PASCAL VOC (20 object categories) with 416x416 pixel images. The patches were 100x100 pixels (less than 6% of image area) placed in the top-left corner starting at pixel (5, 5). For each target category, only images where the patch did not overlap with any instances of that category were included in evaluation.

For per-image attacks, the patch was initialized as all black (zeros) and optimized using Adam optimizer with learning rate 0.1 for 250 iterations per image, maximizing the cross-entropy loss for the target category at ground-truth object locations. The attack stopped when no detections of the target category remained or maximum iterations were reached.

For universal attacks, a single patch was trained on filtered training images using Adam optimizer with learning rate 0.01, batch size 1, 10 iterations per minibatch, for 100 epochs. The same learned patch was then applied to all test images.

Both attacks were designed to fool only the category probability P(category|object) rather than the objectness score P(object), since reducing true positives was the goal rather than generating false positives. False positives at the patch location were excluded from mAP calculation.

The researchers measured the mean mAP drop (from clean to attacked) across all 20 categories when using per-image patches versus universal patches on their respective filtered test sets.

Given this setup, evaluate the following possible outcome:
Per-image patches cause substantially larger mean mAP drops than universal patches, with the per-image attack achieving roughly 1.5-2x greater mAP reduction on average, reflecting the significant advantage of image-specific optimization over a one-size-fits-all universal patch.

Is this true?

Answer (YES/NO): NO